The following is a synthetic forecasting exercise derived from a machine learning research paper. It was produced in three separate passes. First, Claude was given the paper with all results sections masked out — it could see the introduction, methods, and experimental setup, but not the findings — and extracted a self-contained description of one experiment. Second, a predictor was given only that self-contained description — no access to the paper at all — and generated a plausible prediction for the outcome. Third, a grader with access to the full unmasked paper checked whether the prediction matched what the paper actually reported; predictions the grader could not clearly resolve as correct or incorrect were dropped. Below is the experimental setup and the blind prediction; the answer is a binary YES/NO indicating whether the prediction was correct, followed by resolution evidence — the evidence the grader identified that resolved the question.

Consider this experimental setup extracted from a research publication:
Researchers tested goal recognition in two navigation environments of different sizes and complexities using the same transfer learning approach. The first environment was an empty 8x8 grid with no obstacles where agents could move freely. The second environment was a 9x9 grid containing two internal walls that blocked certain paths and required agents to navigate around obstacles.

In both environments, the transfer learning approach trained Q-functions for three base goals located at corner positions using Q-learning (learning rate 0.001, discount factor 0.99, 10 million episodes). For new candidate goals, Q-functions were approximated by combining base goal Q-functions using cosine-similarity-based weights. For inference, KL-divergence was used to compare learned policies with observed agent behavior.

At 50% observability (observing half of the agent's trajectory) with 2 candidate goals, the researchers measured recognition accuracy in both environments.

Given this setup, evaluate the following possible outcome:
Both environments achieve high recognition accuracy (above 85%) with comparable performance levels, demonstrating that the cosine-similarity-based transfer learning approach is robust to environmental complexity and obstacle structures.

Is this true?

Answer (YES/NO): YES